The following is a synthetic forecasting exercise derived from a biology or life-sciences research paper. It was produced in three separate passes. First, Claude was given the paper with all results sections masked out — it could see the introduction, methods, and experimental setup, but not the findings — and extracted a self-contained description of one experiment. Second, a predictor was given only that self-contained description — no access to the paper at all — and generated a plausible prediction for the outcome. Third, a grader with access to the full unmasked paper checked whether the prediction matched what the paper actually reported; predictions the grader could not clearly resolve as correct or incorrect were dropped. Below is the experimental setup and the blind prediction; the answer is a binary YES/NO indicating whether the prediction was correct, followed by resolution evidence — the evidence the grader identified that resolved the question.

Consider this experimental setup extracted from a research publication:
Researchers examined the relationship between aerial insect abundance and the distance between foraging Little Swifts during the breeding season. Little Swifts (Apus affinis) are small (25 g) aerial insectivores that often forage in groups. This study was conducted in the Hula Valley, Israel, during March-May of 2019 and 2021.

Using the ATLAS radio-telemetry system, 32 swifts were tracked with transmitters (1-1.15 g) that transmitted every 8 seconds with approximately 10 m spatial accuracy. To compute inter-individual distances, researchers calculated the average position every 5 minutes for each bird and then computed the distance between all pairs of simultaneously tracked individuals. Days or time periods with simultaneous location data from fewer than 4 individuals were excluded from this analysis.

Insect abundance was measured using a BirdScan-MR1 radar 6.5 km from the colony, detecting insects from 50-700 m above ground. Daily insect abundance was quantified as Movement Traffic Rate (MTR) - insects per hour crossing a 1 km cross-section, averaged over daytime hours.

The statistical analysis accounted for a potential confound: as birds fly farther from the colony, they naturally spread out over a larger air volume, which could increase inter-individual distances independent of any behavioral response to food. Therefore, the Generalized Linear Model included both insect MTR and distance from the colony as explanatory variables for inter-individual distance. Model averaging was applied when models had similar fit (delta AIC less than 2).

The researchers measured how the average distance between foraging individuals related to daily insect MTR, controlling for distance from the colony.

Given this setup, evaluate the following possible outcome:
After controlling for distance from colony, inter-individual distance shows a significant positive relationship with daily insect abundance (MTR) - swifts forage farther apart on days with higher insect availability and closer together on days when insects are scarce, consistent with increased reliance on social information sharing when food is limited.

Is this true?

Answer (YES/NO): NO